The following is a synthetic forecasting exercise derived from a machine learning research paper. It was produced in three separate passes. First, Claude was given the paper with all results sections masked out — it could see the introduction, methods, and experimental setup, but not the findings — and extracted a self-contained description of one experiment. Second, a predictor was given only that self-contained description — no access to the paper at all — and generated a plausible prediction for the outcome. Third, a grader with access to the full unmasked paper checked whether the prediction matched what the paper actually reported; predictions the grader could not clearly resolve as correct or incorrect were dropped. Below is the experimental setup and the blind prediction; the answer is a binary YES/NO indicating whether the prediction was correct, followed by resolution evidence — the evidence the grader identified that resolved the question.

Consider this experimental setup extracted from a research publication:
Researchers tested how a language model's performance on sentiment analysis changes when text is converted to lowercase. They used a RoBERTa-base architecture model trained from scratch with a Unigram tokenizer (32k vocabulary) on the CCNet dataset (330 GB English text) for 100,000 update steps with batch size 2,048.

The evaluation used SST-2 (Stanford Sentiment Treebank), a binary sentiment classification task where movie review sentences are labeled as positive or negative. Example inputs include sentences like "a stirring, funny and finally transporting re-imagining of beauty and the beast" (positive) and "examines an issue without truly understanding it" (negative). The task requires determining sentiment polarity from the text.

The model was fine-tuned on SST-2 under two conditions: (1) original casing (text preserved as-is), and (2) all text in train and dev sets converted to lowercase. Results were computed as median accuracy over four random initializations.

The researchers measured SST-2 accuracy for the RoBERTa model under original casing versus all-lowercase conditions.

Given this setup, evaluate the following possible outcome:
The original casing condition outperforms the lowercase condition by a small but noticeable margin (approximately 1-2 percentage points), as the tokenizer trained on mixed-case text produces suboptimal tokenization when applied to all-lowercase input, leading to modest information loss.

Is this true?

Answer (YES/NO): NO